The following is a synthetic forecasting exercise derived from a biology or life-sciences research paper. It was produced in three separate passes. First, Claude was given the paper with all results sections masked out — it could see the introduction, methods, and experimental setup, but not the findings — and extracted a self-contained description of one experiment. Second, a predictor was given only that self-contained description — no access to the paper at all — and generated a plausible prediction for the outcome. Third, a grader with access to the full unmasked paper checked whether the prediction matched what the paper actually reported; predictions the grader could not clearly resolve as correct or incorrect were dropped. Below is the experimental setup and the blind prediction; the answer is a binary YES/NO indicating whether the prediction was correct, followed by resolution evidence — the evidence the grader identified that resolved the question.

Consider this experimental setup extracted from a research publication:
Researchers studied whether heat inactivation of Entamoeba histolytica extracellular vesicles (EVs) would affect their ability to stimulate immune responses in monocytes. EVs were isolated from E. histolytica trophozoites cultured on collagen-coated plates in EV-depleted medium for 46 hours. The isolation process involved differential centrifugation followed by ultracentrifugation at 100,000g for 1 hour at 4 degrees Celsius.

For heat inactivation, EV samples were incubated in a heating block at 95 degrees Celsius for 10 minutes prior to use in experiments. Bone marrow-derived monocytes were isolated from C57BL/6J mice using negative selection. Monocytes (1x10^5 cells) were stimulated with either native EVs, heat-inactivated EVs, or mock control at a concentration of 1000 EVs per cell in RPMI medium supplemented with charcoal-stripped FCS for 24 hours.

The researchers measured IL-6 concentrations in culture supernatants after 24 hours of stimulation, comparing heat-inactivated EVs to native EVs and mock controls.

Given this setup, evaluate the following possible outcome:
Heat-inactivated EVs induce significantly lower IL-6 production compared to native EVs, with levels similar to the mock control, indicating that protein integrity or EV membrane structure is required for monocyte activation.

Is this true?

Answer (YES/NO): NO